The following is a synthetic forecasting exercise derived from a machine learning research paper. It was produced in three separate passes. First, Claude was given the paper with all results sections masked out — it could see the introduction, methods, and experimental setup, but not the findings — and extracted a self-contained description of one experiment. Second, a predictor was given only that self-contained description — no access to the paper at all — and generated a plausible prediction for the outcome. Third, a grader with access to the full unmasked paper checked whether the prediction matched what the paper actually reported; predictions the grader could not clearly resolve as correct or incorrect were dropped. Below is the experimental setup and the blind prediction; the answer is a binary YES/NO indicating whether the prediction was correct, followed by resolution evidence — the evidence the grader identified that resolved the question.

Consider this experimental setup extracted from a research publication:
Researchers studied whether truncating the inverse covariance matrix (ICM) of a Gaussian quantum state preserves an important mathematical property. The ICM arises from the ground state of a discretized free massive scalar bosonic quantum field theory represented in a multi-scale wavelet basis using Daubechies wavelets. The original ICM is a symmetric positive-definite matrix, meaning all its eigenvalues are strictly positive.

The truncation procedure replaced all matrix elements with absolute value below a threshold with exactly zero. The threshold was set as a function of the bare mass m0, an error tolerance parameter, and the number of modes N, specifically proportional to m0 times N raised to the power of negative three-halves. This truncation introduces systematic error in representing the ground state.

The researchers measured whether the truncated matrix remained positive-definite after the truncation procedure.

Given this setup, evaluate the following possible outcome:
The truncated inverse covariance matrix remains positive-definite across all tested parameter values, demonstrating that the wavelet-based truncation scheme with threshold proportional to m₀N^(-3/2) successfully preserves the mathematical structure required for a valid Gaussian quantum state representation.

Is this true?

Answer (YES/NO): YES